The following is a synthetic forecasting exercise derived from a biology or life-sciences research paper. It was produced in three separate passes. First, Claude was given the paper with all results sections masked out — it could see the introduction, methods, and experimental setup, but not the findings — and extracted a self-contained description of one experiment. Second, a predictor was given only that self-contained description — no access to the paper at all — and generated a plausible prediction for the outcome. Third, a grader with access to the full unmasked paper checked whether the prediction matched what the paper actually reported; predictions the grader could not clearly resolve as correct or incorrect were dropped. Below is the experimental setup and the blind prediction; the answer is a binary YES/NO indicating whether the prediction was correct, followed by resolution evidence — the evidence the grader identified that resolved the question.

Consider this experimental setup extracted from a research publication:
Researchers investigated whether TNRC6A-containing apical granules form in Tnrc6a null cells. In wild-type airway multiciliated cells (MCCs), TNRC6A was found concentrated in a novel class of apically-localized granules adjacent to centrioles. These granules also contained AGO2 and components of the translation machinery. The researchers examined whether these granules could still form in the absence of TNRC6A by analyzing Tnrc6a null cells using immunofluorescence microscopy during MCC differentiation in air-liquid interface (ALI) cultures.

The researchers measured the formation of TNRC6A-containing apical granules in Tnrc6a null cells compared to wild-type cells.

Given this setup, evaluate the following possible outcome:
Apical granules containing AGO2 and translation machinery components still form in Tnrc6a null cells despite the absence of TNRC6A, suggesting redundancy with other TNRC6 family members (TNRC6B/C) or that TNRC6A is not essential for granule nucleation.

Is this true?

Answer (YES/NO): NO